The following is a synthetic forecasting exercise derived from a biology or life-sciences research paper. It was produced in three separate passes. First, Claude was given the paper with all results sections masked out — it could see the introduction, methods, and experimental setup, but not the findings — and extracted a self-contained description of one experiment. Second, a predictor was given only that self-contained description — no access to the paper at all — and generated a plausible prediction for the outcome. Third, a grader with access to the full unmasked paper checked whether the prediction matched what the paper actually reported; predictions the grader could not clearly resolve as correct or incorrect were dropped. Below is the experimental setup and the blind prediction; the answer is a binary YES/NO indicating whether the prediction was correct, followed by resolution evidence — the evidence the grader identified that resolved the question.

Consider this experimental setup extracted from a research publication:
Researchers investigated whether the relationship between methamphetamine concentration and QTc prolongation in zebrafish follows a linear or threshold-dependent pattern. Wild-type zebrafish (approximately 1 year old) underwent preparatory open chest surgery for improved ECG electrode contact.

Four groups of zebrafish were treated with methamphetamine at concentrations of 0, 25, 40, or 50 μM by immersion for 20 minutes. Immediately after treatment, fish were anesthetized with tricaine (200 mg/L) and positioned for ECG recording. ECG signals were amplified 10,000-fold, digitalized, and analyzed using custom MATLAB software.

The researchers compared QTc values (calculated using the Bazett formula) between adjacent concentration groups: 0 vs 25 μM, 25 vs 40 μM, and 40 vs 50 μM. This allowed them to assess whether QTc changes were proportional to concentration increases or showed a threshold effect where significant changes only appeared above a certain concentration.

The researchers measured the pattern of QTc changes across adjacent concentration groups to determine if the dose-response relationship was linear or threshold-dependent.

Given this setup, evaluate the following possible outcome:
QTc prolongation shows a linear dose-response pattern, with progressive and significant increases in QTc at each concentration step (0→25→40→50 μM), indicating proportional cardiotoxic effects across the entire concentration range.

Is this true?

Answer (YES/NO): NO